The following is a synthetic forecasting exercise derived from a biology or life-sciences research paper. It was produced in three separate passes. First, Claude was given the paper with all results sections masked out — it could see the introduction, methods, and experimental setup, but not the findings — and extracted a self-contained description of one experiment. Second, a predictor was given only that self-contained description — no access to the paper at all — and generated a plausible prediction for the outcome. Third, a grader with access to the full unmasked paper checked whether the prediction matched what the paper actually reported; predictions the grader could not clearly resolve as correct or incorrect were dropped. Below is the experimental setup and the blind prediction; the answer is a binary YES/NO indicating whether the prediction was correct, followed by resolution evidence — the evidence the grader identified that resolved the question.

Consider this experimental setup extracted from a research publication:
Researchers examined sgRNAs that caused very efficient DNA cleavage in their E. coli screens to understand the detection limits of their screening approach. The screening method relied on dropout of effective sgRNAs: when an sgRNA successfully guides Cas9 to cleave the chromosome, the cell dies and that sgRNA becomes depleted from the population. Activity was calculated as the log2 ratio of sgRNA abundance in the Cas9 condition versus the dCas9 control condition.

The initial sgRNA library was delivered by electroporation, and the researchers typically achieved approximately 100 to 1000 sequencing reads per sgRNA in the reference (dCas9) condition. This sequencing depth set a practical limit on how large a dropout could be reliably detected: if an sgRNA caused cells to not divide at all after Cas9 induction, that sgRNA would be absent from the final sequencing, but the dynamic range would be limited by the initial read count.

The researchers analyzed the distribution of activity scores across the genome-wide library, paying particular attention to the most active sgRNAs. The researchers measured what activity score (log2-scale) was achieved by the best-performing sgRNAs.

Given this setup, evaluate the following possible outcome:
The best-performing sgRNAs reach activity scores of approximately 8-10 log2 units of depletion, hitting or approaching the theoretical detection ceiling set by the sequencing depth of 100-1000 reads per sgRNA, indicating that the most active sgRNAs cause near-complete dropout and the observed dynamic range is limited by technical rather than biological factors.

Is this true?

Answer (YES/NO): YES